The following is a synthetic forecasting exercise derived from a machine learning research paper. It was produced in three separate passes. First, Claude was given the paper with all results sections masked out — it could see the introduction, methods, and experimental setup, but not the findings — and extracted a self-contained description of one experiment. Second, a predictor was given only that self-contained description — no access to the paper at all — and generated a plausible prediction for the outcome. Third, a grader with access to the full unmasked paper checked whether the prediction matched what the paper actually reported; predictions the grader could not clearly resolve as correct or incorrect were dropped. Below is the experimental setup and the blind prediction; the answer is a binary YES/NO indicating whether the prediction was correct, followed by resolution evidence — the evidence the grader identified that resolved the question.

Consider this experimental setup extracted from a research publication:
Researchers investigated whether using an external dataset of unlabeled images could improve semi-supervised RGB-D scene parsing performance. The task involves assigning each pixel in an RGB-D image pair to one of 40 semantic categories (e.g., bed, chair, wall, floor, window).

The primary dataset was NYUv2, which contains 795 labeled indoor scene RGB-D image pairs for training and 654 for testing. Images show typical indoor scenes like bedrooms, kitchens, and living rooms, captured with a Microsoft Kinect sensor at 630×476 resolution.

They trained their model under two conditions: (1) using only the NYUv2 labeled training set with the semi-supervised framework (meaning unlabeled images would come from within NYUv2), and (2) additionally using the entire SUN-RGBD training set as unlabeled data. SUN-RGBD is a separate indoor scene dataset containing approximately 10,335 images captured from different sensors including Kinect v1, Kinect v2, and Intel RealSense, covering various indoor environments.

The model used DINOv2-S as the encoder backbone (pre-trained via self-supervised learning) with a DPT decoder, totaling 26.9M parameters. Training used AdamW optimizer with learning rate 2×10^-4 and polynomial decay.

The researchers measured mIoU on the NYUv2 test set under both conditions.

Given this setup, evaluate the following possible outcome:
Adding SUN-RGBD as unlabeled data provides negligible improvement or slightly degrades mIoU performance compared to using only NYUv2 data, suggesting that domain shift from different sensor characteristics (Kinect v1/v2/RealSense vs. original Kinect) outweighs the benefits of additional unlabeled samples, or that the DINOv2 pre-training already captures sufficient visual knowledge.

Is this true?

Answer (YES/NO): NO